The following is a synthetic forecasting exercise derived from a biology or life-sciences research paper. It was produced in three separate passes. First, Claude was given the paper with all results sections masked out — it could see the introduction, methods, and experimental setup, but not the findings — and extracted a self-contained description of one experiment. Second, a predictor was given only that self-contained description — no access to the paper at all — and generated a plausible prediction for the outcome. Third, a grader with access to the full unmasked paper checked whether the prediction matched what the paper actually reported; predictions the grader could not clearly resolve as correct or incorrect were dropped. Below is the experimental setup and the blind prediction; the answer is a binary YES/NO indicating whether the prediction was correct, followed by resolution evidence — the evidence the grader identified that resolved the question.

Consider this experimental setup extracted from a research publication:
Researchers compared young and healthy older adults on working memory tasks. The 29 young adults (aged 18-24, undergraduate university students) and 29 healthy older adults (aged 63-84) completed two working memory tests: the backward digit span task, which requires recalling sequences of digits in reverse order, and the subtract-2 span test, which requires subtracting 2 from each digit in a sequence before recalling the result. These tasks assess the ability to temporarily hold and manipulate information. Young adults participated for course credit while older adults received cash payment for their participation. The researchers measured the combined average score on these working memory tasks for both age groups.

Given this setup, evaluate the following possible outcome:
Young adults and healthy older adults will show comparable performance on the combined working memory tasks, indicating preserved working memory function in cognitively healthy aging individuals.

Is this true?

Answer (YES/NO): NO